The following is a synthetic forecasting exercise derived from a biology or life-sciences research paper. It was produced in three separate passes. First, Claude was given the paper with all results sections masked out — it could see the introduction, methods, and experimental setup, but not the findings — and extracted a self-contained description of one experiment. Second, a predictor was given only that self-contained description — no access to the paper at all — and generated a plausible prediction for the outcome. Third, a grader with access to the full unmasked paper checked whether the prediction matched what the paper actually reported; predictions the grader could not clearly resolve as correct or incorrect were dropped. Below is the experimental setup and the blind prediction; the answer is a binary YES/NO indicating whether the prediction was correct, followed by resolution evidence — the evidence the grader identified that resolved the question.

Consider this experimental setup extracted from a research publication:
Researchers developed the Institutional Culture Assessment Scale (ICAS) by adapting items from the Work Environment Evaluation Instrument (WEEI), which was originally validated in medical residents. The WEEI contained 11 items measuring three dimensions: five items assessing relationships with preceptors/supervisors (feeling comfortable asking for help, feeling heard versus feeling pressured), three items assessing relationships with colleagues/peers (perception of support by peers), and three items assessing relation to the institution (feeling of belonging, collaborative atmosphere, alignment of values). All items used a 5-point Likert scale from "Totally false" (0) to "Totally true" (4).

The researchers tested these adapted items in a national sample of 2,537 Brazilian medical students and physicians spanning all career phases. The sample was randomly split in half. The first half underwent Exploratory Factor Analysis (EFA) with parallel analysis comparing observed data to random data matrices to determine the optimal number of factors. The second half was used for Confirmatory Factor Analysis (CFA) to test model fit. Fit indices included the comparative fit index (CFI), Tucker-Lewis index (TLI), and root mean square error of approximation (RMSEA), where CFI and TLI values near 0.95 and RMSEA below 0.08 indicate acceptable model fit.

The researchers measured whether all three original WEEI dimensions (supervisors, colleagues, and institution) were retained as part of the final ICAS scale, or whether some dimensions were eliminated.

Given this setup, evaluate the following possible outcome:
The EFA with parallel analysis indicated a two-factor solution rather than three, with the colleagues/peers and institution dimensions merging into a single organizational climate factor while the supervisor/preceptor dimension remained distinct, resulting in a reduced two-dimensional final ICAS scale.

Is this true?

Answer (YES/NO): NO